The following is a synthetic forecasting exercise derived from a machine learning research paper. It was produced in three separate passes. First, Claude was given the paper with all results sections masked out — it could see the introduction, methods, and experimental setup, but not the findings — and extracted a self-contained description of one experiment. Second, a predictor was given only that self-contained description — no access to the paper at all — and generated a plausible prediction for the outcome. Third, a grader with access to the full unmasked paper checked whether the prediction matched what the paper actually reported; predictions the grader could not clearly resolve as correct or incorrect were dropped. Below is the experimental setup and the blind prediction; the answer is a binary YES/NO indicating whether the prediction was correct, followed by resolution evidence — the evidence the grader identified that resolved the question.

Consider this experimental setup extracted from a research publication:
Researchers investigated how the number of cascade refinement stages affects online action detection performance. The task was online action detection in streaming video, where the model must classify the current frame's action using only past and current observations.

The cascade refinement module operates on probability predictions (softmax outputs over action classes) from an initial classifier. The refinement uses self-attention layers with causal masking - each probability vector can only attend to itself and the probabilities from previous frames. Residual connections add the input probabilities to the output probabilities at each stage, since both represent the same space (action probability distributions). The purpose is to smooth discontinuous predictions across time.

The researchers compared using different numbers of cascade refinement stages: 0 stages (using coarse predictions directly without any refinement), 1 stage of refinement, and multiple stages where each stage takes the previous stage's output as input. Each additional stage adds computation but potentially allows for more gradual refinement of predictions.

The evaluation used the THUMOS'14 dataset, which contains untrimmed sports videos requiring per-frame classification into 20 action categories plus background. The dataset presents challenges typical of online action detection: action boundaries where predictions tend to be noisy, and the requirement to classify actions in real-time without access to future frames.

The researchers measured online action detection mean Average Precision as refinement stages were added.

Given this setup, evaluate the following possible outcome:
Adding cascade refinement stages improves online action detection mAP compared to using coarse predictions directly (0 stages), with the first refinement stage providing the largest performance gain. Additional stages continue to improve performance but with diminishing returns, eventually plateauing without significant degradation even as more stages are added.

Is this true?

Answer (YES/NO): NO